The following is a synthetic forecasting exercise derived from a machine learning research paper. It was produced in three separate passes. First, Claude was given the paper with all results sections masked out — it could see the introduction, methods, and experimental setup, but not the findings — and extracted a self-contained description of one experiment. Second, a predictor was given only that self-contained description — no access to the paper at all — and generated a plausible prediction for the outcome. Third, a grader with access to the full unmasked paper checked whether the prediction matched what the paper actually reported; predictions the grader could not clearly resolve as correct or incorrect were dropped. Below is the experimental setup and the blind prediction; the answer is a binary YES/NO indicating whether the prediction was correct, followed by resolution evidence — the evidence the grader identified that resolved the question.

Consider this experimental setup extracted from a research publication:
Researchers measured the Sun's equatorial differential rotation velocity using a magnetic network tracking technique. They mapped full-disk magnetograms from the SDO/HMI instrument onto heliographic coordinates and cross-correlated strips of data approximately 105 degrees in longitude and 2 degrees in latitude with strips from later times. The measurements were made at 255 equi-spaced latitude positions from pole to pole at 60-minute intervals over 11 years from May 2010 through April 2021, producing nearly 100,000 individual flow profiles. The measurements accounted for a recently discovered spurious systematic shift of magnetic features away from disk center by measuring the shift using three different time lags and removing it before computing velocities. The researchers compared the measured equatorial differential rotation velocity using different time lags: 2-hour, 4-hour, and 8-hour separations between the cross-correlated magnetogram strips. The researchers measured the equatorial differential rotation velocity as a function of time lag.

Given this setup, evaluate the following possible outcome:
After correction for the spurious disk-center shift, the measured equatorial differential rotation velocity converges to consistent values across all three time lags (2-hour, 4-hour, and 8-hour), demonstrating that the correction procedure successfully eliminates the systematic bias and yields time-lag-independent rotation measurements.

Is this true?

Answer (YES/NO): NO